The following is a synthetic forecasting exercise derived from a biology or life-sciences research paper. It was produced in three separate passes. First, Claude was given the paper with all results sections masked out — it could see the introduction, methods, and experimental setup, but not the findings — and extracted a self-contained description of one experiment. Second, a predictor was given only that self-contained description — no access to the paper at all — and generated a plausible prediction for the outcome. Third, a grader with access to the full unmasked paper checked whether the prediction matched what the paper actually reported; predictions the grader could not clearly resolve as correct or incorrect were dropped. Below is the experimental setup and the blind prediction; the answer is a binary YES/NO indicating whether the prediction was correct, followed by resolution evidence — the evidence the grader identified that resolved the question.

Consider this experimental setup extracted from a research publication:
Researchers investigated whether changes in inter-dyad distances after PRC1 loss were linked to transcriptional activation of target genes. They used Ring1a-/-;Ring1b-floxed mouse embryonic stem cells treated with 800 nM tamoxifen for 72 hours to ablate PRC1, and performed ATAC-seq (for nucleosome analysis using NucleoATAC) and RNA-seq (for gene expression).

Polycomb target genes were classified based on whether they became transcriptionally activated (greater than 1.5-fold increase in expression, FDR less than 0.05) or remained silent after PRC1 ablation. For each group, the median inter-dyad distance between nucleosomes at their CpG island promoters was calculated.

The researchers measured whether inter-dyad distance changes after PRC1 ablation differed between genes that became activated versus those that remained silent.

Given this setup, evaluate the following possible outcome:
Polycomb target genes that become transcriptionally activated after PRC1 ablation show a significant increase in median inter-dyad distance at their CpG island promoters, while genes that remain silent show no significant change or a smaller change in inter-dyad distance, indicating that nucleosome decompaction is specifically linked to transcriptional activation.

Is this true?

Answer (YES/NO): YES